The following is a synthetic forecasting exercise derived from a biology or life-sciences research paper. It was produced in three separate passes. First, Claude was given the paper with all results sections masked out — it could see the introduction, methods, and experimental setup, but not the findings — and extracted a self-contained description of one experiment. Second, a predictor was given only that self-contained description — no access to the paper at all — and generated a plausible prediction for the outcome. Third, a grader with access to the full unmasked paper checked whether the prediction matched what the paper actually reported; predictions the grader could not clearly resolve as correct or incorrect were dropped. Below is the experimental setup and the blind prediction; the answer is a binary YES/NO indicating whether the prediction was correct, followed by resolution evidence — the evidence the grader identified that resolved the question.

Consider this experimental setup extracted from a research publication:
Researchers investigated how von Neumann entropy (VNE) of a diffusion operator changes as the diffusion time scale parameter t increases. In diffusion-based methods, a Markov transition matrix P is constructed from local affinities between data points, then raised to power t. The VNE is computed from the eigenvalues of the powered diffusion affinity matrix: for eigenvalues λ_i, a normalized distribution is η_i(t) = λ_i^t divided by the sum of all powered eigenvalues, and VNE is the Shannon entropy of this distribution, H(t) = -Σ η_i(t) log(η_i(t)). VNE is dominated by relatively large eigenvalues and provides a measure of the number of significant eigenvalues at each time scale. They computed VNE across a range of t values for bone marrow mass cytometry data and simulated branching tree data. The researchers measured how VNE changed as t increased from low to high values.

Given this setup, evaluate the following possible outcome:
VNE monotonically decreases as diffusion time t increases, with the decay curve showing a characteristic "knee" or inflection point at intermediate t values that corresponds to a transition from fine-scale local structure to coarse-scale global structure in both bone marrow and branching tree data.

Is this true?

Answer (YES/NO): YES